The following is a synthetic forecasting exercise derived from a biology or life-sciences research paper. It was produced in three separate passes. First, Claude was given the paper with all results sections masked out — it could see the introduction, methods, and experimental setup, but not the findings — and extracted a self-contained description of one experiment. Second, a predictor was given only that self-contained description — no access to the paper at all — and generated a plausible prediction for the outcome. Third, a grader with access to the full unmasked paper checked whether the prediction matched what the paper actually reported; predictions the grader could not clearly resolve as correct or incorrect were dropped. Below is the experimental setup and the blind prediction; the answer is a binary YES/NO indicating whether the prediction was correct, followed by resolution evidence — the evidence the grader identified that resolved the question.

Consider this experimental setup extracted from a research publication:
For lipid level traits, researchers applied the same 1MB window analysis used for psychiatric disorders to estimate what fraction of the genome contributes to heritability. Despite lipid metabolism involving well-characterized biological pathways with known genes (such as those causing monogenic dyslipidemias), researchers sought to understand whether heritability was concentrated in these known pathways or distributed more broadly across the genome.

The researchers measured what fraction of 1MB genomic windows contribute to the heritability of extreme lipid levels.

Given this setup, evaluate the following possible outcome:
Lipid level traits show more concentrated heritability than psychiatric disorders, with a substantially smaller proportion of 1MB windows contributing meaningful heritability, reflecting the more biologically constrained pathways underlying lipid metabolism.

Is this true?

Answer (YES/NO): YES